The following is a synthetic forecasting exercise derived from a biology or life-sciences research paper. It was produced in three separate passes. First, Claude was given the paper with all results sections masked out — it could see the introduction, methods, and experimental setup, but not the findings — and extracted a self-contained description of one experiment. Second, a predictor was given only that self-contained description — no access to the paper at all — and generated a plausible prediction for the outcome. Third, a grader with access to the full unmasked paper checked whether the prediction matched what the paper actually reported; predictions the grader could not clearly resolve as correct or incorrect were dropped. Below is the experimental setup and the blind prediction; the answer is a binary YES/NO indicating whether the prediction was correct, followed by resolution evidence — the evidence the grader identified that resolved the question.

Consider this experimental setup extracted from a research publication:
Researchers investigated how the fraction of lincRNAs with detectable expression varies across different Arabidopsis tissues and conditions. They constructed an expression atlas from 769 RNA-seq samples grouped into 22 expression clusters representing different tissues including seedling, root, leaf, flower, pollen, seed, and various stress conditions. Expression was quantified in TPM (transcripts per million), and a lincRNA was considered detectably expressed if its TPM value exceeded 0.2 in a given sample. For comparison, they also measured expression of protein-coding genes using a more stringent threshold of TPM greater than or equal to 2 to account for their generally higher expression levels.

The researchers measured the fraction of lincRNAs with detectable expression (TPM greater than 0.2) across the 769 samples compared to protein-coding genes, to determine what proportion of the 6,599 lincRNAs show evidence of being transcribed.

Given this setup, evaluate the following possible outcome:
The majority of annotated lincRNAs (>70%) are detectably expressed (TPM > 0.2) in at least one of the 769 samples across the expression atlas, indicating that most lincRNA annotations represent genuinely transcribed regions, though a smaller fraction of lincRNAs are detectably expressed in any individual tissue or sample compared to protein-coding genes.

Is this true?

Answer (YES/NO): YES